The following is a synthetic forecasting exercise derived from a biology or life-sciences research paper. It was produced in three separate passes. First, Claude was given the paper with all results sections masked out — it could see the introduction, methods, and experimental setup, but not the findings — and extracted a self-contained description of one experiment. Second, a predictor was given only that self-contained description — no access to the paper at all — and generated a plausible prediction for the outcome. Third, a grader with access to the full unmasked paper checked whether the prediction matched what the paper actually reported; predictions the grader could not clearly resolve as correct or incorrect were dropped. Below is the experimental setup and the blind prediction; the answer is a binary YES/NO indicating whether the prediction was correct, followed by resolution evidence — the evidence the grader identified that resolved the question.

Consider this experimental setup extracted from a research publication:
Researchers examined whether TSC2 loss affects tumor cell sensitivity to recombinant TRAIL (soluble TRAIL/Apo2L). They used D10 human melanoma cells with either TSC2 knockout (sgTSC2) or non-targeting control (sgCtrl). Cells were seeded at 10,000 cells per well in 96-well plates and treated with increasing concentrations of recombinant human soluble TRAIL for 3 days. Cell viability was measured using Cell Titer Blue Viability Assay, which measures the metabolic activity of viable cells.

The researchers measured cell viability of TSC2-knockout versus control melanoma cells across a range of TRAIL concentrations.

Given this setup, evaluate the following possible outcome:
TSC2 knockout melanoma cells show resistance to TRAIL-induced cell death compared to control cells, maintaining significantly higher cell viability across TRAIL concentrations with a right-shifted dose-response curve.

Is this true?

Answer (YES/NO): NO